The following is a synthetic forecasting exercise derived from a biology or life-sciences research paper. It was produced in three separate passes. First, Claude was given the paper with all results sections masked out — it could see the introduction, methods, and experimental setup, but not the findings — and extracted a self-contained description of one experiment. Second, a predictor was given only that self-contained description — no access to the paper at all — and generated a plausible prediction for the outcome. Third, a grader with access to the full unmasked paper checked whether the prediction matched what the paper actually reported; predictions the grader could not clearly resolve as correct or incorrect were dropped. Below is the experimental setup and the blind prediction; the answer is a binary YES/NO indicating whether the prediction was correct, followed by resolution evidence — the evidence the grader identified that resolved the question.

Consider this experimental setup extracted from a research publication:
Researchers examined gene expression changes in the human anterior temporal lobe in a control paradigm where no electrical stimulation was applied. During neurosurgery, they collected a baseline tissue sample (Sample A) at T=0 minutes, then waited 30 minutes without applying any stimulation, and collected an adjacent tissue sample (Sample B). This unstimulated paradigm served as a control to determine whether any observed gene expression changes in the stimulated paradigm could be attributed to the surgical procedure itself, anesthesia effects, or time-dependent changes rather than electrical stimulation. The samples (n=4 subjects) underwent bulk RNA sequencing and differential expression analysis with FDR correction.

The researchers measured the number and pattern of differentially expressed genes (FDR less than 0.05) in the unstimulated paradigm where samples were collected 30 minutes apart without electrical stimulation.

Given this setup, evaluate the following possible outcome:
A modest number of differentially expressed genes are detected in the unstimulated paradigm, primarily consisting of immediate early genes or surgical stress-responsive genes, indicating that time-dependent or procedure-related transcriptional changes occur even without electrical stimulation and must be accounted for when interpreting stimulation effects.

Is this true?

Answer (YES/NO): NO